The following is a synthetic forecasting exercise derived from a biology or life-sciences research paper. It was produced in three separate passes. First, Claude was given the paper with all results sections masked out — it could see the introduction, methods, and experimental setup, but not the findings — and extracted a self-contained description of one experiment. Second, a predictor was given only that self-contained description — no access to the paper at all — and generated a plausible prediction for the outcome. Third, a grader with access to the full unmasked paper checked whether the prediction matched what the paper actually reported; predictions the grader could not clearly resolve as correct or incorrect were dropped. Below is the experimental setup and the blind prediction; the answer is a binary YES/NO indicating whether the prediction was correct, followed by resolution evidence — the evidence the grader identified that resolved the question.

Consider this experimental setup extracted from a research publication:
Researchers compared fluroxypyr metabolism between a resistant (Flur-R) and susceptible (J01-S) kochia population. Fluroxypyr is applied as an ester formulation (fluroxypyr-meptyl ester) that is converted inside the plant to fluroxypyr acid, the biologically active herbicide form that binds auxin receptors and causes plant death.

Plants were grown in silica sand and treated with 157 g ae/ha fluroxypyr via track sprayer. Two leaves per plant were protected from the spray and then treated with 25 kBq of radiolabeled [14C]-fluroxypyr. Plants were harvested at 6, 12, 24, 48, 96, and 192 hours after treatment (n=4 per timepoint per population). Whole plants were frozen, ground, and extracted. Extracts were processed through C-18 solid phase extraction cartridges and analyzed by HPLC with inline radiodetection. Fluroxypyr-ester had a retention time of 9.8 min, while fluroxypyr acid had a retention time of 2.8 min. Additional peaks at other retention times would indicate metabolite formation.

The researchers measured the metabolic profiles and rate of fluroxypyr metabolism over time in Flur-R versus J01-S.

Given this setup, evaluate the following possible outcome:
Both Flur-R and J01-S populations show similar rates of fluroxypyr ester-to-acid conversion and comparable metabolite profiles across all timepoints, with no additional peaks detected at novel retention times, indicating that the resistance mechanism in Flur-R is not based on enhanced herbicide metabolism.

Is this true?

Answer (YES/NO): NO